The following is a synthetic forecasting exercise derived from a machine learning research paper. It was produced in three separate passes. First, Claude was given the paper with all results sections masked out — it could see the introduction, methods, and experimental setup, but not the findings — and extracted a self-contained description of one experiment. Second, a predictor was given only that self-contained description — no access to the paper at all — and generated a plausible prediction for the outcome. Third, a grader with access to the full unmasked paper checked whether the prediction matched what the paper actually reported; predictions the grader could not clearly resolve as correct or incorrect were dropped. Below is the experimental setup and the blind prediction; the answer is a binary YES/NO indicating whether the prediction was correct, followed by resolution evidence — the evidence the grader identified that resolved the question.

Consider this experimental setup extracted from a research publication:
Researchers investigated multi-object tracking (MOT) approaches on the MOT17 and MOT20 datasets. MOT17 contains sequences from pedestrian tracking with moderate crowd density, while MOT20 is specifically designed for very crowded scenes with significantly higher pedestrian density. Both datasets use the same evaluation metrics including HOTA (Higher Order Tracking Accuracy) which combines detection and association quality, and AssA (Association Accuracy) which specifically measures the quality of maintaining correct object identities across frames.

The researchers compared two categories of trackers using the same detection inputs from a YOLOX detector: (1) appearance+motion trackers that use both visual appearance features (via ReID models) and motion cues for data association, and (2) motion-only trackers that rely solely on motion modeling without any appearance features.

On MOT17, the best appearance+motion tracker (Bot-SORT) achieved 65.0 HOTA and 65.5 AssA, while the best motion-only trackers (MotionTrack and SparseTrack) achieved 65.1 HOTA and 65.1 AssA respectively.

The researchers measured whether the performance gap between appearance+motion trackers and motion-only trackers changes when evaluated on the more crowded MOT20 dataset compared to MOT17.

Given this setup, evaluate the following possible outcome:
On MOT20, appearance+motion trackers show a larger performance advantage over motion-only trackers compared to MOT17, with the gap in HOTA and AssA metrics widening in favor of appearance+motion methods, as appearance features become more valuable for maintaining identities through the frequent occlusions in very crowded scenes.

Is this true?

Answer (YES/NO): YES